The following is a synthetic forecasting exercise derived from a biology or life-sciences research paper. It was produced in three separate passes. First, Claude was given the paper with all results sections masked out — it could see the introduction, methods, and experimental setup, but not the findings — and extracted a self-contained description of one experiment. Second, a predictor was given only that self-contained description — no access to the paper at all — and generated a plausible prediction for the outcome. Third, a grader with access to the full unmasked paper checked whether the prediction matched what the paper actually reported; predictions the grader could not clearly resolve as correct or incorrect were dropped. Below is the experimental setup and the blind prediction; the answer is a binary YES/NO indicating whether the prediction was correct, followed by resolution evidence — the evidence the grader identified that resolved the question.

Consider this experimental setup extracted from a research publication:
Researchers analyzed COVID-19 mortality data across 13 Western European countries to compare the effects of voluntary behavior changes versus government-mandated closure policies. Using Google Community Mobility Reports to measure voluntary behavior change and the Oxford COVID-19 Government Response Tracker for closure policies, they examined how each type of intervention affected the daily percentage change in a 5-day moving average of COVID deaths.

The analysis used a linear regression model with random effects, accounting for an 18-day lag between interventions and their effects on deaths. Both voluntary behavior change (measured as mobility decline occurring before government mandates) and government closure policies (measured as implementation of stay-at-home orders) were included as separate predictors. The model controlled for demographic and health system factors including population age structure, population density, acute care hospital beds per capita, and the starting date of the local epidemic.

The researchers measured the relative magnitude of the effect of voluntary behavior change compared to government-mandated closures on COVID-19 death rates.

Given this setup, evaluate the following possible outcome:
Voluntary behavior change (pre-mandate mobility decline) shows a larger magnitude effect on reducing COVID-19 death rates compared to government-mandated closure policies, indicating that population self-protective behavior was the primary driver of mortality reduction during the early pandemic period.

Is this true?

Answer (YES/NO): NO